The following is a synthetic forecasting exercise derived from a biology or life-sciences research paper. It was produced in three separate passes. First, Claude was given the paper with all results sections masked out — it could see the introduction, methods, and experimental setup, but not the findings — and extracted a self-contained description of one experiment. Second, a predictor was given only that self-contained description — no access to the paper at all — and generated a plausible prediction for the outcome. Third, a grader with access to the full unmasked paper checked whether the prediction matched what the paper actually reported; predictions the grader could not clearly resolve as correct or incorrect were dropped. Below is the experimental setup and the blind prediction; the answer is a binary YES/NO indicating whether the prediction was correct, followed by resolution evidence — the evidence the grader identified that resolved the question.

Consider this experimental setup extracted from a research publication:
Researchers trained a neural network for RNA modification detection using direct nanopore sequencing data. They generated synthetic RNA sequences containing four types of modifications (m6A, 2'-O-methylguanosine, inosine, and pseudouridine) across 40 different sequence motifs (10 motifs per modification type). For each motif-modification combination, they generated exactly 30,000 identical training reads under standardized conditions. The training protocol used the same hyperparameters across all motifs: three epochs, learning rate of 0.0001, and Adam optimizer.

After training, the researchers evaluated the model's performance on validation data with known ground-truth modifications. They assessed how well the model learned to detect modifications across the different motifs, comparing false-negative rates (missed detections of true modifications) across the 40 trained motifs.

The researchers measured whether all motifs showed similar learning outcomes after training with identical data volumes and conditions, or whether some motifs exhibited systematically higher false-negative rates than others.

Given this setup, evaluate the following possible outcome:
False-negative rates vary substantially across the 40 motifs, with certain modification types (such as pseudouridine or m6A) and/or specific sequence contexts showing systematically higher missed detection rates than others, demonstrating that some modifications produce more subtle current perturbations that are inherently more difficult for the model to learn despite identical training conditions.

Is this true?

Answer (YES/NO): YES